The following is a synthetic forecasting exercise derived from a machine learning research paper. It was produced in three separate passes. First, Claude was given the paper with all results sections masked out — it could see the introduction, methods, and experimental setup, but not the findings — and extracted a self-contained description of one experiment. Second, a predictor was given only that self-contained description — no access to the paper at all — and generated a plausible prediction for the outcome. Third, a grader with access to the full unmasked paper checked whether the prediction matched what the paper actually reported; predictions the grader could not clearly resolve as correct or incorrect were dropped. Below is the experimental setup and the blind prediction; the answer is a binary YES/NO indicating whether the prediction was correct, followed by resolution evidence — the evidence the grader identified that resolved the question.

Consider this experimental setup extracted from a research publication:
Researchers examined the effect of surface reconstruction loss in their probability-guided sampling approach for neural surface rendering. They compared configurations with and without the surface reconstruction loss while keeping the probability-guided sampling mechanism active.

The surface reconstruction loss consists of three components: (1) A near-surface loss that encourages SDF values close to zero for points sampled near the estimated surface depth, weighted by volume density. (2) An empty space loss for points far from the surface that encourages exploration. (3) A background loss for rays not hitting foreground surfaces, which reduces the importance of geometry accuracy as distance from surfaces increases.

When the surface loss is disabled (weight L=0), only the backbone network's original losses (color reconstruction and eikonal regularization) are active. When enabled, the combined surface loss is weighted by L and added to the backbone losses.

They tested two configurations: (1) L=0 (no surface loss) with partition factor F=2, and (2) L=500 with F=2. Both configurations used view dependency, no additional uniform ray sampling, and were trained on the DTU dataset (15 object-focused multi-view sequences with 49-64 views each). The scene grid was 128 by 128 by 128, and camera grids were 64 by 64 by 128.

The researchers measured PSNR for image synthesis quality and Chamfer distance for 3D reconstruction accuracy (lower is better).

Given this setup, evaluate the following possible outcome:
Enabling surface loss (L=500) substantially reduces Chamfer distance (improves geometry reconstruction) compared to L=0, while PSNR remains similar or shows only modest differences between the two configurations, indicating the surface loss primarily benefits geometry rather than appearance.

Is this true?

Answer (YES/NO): YES